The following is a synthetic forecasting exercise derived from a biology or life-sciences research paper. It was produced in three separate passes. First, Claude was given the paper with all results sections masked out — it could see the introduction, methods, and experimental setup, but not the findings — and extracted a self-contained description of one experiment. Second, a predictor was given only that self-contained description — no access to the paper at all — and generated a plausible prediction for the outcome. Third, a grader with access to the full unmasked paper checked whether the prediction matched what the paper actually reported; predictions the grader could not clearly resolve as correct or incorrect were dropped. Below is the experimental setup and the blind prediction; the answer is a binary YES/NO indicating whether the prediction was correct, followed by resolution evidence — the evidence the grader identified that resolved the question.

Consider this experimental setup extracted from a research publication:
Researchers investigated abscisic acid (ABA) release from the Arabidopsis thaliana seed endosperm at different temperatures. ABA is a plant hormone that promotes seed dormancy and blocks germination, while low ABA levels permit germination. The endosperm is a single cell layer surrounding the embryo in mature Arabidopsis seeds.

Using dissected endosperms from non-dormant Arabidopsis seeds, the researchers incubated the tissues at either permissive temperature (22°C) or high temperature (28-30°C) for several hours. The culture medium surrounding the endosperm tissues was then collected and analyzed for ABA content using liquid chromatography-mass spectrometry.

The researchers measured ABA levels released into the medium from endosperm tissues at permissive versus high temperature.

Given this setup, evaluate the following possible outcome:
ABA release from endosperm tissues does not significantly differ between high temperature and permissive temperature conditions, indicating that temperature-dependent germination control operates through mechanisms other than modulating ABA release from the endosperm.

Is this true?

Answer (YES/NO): NO